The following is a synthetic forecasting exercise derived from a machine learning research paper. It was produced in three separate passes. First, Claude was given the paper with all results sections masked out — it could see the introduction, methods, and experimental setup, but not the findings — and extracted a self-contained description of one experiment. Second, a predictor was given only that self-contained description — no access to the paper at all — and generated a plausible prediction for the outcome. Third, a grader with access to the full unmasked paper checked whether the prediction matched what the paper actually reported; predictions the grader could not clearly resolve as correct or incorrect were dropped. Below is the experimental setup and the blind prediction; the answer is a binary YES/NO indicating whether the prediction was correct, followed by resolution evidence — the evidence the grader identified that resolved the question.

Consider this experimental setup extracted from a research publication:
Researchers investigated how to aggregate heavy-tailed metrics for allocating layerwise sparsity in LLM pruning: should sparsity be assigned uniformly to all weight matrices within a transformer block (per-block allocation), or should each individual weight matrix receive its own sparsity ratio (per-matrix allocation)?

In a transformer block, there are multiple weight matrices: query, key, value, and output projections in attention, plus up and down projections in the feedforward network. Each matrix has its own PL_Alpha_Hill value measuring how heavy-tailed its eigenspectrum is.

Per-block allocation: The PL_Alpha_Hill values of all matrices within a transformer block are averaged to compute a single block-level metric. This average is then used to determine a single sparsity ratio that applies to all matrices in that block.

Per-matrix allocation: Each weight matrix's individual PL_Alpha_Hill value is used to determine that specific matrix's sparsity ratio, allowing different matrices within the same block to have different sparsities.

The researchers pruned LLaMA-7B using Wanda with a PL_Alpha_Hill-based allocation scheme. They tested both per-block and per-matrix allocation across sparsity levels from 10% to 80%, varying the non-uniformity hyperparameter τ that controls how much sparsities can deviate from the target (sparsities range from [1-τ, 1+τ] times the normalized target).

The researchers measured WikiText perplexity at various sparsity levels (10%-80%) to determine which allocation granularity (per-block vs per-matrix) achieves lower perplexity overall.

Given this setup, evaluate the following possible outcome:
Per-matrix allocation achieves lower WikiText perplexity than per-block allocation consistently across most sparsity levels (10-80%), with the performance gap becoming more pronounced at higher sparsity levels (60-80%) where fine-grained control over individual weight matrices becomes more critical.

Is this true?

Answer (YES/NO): NO